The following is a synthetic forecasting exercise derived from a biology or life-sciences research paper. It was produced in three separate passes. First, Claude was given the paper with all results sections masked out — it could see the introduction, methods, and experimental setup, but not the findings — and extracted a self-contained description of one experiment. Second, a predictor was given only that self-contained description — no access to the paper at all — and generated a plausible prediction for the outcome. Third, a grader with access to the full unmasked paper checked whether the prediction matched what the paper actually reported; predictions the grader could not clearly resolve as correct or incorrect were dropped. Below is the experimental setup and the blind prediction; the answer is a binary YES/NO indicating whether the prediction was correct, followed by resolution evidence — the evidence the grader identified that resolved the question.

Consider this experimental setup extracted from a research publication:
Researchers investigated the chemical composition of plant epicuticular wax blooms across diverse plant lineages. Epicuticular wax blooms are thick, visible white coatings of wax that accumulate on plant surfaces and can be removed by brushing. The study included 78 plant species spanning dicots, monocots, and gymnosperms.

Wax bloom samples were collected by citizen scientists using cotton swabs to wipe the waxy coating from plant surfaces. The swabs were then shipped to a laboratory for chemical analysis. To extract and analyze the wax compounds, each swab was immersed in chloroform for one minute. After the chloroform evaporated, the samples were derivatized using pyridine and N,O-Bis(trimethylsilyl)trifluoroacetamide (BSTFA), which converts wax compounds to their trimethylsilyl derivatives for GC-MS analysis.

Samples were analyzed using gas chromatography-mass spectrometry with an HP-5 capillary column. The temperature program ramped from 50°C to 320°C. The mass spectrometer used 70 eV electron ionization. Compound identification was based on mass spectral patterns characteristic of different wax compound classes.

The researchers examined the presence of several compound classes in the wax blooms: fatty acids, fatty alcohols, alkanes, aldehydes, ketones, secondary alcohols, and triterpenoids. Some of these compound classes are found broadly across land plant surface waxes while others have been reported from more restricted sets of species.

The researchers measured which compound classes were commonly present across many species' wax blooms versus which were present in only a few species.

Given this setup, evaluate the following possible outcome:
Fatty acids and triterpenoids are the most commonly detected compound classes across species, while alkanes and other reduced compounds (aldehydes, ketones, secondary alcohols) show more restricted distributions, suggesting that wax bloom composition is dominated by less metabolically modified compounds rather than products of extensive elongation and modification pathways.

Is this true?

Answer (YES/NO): NO